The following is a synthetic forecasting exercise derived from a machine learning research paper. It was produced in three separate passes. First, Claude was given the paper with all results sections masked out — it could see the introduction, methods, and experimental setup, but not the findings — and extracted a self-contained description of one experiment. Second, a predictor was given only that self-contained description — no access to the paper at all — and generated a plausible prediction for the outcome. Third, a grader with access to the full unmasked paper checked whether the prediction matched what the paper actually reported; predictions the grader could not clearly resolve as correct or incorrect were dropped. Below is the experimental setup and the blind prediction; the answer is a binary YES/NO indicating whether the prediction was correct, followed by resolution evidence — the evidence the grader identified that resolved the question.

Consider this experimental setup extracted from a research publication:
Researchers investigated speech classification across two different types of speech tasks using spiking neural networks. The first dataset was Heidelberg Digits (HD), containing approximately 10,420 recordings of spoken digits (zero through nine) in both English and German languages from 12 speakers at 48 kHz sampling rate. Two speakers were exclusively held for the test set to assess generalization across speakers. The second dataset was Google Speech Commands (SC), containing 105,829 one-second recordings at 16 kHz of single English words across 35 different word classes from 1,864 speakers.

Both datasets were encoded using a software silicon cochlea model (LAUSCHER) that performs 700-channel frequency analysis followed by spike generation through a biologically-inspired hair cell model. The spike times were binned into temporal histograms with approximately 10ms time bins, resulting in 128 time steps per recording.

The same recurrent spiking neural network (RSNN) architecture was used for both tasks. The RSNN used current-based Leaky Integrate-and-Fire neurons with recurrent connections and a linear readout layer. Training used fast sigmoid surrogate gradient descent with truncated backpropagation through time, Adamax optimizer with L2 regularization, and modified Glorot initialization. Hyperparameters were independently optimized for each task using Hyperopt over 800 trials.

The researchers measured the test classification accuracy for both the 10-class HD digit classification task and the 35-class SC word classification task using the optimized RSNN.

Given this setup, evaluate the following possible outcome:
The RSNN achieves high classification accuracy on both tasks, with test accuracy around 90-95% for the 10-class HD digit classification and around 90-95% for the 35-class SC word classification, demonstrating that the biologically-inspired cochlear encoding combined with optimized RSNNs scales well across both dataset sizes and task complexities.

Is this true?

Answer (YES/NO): NO